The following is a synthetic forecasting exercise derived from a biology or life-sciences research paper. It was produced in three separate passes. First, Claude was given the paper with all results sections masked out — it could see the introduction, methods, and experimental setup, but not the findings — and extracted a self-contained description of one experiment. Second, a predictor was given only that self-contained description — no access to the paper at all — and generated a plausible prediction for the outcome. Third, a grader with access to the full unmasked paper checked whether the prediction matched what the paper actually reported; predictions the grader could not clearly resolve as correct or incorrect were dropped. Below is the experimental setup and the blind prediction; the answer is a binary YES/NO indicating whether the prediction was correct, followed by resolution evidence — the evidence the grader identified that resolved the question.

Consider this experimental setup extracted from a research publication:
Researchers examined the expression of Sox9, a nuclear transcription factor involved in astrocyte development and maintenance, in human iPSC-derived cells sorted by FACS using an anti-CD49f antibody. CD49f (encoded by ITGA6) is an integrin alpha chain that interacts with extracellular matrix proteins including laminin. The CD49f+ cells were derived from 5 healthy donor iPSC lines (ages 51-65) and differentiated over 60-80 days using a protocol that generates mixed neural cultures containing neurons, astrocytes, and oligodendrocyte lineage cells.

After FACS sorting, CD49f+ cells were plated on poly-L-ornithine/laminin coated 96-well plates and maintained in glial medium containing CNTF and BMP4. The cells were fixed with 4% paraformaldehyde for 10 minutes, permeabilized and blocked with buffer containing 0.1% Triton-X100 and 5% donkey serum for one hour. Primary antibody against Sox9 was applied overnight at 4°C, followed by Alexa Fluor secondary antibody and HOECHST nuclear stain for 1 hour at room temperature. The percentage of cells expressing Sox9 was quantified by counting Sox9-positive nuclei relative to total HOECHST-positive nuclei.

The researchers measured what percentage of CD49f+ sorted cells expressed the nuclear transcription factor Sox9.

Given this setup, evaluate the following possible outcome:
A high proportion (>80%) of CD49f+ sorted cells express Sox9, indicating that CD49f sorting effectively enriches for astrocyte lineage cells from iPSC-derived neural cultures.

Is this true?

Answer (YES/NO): YES